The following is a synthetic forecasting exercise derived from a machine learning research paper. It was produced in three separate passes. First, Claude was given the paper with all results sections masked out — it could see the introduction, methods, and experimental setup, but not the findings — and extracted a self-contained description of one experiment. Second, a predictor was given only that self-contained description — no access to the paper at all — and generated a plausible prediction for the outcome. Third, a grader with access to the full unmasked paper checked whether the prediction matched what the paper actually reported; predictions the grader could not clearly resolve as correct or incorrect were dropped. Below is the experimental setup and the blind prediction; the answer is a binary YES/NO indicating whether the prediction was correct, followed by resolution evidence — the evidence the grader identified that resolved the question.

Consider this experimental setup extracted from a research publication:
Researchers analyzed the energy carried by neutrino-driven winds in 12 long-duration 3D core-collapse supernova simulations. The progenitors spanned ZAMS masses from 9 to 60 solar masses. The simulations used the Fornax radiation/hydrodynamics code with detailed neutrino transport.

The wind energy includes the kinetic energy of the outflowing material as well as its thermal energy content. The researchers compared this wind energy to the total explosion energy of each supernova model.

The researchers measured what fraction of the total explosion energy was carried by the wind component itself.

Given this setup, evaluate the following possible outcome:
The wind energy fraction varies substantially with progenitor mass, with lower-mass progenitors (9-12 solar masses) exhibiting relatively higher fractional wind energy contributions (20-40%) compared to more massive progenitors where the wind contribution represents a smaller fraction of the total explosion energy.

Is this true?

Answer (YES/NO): NO